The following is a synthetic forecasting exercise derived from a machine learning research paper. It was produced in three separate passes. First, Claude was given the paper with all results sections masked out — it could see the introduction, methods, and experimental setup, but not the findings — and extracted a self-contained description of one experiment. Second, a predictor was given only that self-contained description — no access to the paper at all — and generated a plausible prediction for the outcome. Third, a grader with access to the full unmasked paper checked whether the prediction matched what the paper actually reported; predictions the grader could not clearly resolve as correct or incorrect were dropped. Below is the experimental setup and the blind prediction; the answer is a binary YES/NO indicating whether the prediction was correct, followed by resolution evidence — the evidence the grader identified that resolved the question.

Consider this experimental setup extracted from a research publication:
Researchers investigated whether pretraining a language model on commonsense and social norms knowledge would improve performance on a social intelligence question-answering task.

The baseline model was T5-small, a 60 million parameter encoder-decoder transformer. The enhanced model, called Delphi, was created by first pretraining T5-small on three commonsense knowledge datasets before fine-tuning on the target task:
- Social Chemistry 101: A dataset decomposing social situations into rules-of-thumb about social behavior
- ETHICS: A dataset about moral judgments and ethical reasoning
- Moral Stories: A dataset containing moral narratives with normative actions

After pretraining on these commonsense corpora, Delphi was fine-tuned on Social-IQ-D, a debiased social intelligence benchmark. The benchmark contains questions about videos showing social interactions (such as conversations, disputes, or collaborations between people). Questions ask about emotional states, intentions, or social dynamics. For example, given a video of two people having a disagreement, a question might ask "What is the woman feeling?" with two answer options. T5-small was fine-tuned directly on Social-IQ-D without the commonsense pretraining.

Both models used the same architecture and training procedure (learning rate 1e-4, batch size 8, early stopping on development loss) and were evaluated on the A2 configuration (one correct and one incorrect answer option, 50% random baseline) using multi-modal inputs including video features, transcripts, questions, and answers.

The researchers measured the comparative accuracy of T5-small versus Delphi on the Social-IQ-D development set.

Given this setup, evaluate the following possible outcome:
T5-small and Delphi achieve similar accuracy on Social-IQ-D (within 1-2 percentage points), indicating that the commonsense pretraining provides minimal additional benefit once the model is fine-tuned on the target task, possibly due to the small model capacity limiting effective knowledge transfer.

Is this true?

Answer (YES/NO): NO